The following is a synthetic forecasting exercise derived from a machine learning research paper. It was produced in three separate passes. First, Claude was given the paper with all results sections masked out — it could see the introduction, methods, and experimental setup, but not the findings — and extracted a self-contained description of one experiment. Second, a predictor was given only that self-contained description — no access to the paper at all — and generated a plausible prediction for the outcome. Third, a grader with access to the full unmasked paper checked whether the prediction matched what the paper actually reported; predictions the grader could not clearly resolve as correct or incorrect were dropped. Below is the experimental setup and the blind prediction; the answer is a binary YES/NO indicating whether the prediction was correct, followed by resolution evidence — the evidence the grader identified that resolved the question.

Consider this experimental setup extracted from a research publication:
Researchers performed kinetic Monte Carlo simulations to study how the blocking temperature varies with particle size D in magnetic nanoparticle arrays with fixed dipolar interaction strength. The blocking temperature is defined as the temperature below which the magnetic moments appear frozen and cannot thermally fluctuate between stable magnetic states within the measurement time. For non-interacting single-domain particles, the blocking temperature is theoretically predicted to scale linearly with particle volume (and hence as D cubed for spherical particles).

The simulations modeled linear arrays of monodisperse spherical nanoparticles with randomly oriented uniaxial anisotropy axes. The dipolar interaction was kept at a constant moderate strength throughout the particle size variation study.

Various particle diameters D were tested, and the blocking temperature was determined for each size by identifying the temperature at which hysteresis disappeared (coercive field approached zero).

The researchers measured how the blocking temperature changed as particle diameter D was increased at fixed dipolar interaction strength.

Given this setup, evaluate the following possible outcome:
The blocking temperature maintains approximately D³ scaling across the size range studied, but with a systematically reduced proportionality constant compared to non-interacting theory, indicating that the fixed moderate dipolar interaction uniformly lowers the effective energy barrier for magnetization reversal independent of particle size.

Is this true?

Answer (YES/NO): NO